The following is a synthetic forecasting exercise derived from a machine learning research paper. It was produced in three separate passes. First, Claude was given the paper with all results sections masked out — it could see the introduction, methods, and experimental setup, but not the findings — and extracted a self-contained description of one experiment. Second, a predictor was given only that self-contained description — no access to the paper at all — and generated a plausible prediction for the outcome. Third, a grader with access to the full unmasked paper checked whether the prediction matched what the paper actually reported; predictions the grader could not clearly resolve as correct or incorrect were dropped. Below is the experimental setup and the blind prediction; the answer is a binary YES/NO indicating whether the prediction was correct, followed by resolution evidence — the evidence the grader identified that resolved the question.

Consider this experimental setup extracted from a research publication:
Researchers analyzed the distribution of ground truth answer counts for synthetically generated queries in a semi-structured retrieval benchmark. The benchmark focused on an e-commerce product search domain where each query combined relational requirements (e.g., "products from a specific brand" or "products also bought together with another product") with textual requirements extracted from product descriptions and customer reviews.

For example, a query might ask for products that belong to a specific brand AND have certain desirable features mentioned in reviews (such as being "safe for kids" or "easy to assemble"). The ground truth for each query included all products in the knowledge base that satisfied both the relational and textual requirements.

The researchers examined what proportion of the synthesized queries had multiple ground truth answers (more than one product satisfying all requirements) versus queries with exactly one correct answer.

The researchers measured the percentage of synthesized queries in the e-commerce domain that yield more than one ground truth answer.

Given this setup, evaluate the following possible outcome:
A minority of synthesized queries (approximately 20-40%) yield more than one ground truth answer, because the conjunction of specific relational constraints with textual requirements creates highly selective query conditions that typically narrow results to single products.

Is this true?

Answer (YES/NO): NO